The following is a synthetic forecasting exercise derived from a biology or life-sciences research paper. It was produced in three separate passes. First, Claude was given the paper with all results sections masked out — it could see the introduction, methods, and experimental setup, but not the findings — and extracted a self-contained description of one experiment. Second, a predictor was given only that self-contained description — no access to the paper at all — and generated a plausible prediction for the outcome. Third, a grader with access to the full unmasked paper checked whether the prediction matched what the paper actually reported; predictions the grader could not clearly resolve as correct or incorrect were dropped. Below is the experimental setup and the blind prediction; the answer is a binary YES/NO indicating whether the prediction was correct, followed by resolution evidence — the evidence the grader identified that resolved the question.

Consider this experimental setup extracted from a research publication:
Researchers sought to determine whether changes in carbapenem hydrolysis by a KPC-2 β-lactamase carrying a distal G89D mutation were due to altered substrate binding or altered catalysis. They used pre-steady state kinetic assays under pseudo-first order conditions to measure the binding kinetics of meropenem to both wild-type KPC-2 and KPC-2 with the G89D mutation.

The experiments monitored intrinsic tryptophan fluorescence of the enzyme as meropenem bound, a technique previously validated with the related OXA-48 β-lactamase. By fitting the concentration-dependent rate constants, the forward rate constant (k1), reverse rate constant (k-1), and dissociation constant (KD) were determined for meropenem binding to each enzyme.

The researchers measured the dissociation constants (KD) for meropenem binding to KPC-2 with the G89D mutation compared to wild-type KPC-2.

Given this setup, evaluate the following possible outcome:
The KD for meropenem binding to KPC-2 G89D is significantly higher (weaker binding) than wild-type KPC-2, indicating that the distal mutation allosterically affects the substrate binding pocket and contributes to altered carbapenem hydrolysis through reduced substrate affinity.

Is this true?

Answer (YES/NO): NO